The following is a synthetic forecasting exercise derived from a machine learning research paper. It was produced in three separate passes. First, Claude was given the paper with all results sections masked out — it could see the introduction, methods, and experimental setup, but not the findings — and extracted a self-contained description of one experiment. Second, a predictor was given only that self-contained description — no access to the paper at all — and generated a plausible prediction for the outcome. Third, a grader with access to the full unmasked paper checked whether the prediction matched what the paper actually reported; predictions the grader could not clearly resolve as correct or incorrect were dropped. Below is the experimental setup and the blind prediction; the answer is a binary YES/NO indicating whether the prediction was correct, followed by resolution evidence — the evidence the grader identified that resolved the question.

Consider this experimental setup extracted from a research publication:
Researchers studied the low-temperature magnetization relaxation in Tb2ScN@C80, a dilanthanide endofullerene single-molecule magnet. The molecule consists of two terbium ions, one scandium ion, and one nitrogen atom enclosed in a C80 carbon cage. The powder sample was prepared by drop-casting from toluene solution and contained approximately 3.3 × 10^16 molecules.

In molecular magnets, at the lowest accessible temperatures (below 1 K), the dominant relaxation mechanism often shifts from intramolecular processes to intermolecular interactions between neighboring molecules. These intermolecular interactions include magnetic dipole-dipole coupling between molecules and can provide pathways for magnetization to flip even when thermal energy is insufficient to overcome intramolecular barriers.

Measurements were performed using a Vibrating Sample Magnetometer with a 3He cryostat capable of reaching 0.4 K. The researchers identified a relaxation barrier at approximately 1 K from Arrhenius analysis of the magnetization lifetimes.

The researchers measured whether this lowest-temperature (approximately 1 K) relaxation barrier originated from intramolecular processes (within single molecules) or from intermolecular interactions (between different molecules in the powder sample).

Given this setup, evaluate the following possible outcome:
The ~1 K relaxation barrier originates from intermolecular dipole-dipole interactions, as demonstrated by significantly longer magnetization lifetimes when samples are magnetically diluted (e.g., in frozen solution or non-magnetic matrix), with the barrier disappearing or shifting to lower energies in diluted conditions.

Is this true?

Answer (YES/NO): NO